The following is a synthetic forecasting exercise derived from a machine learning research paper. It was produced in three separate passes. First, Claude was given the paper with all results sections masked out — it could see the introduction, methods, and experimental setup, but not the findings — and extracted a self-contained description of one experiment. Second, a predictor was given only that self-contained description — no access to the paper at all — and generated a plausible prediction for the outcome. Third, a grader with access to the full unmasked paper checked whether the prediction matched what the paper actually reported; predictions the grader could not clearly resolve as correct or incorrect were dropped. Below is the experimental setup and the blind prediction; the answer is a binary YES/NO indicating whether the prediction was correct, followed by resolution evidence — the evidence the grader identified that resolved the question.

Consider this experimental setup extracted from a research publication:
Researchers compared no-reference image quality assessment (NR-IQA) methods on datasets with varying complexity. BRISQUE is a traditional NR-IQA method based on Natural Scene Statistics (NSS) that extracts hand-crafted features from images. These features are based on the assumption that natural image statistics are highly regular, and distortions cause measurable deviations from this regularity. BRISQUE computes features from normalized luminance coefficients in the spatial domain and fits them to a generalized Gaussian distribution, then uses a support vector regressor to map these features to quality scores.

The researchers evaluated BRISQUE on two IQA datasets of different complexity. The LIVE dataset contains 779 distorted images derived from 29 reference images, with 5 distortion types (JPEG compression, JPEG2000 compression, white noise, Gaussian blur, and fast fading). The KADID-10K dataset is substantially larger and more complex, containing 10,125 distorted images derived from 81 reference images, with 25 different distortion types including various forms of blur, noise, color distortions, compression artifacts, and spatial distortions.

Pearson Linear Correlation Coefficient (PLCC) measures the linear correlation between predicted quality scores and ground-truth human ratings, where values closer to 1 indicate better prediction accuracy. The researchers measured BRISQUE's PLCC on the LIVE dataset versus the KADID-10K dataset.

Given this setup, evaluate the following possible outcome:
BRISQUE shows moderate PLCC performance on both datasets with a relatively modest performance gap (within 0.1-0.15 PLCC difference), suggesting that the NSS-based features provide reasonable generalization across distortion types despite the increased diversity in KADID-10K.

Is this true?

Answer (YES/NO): NO